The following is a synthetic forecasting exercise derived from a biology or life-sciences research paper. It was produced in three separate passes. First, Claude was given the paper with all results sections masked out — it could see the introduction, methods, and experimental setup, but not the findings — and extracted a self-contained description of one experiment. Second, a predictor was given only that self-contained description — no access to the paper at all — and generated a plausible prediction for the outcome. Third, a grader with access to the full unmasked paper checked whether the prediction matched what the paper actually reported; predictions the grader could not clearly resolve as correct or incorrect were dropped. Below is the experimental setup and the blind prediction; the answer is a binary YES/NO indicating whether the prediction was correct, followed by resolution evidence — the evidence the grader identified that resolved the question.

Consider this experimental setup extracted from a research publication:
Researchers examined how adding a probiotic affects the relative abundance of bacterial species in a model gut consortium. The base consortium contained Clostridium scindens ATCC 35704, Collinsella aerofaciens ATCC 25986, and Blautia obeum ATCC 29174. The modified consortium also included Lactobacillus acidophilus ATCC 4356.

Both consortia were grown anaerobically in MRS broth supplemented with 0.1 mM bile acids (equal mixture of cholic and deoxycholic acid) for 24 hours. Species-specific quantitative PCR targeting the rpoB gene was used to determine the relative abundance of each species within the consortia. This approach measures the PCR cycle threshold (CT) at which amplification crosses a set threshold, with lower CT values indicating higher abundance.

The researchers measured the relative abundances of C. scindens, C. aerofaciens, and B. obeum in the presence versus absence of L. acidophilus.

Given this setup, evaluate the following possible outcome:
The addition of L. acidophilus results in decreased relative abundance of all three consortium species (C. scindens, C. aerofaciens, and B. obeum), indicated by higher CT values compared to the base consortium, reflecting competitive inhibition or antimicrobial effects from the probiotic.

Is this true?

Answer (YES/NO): NO